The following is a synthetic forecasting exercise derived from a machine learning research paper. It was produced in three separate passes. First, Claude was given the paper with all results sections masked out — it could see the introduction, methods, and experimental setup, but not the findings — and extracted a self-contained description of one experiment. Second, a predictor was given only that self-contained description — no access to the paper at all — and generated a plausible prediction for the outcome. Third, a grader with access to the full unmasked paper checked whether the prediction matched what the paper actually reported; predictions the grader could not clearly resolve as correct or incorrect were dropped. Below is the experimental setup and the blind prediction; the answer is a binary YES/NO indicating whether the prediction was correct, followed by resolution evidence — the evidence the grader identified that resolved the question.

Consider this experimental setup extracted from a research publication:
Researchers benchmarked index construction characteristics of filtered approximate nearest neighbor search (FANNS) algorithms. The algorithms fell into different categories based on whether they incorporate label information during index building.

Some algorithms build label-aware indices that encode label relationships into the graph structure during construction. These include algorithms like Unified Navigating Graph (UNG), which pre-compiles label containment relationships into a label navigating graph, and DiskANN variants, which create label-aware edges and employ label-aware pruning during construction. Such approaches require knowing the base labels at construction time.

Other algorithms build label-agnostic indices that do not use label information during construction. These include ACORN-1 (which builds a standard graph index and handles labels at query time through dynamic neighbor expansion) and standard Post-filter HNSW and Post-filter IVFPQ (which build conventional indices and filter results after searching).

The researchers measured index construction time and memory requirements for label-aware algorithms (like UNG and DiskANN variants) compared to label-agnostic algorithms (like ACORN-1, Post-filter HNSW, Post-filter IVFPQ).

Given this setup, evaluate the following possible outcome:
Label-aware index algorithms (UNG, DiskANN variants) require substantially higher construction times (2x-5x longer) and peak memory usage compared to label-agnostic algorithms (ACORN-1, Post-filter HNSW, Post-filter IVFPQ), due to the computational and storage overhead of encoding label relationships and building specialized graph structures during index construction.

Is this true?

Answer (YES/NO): NO